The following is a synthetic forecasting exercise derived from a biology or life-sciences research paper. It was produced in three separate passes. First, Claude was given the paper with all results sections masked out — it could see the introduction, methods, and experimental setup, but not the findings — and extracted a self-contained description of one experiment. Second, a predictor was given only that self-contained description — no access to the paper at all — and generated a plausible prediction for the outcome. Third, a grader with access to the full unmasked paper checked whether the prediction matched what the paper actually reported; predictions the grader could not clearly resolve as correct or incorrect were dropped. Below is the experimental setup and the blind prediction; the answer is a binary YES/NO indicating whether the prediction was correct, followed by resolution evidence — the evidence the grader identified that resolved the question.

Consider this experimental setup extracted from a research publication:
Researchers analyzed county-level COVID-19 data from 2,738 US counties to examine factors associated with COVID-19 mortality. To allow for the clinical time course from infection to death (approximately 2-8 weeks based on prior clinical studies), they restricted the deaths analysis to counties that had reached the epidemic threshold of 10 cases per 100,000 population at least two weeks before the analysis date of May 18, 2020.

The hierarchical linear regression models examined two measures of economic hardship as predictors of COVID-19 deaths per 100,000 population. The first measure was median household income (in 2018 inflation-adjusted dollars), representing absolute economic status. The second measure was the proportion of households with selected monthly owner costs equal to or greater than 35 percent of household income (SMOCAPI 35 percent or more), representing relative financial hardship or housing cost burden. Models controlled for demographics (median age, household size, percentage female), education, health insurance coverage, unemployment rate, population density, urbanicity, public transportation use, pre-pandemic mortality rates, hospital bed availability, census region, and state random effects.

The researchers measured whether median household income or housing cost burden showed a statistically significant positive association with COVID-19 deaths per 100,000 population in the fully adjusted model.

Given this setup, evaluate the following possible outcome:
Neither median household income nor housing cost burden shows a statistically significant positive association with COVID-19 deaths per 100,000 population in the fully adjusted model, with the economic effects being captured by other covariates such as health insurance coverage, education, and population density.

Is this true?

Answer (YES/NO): NO